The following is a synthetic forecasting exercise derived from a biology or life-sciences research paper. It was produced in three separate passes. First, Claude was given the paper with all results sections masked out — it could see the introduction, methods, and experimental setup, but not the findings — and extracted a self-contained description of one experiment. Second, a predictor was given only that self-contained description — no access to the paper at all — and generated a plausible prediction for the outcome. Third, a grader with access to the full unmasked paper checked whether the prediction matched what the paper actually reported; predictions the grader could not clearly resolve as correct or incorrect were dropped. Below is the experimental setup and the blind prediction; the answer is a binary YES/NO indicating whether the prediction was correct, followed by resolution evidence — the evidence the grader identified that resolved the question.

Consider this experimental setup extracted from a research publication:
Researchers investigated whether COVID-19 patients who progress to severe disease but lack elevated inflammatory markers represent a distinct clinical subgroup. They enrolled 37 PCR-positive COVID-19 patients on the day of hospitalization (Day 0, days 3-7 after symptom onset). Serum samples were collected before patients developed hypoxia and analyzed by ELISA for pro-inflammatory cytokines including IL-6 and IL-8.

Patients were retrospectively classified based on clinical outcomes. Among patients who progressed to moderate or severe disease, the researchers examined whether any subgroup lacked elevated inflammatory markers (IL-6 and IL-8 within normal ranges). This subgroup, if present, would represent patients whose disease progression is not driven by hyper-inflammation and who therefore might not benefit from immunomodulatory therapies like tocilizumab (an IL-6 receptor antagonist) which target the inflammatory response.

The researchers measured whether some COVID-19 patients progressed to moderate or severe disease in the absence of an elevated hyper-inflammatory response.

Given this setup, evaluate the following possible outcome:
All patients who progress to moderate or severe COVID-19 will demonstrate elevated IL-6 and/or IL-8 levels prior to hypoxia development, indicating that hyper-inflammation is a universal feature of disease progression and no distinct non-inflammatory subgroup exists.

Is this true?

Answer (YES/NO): NO